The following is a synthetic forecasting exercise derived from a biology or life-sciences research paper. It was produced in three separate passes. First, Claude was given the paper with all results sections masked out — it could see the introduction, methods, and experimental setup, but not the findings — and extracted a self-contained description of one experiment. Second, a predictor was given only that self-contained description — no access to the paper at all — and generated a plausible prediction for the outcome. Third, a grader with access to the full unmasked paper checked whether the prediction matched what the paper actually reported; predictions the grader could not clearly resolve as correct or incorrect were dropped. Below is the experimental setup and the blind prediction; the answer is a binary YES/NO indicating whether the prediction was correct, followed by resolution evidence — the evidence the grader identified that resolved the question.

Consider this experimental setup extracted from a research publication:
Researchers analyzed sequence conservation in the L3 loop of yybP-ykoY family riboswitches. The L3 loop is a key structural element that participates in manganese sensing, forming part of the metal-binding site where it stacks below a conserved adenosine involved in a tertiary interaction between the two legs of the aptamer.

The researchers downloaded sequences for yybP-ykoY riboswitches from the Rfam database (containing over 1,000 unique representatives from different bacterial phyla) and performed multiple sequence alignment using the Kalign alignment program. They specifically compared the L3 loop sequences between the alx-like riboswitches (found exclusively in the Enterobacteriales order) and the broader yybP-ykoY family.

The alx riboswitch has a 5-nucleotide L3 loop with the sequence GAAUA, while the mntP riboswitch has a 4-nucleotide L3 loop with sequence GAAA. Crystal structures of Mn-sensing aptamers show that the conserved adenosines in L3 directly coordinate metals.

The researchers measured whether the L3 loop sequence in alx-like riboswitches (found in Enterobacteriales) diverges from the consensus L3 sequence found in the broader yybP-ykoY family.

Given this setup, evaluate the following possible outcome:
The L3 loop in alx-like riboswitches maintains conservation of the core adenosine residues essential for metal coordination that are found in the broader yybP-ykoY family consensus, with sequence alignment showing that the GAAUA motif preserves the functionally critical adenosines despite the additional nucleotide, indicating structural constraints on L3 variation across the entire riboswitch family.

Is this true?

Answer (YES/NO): NO